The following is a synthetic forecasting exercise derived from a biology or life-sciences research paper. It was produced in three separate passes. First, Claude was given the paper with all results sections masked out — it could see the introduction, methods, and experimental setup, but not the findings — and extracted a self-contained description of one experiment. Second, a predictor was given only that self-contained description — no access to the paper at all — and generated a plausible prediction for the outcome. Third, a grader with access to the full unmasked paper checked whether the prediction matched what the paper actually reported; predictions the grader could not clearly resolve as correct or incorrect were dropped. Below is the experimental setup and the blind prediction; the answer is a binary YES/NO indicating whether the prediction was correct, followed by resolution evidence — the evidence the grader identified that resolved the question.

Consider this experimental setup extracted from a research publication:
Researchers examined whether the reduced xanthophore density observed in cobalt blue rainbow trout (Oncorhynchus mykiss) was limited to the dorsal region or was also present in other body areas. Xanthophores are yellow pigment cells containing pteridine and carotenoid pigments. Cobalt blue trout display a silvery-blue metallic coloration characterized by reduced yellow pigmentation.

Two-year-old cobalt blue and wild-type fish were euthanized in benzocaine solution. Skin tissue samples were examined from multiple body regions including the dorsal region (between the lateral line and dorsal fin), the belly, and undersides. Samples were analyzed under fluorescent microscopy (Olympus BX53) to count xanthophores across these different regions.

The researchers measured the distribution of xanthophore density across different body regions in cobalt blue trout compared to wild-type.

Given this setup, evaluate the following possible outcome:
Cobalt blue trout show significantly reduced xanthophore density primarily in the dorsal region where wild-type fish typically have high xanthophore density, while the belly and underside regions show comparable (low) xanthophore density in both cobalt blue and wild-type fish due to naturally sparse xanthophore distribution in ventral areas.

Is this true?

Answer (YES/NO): NO